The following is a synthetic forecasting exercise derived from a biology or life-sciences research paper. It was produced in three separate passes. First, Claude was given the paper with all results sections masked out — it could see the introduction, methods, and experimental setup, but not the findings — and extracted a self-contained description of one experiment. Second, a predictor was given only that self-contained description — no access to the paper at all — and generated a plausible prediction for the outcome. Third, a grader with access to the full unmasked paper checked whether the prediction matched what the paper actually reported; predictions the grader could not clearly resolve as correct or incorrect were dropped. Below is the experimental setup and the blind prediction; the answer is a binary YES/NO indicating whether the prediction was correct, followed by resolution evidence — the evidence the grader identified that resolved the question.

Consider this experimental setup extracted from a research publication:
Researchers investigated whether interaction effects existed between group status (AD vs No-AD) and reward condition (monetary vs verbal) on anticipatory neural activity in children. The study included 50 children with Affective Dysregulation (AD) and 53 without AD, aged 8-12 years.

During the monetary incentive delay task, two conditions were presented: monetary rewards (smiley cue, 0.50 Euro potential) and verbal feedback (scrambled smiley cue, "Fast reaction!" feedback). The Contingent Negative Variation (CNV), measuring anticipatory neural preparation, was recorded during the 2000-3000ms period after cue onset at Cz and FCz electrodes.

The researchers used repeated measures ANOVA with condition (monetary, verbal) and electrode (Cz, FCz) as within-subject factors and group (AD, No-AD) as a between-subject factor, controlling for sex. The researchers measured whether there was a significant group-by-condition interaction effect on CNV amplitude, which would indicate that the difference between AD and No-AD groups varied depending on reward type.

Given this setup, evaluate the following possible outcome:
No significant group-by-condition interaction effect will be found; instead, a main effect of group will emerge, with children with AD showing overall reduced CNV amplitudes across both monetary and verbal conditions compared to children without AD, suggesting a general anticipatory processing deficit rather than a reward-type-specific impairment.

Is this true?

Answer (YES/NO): NO